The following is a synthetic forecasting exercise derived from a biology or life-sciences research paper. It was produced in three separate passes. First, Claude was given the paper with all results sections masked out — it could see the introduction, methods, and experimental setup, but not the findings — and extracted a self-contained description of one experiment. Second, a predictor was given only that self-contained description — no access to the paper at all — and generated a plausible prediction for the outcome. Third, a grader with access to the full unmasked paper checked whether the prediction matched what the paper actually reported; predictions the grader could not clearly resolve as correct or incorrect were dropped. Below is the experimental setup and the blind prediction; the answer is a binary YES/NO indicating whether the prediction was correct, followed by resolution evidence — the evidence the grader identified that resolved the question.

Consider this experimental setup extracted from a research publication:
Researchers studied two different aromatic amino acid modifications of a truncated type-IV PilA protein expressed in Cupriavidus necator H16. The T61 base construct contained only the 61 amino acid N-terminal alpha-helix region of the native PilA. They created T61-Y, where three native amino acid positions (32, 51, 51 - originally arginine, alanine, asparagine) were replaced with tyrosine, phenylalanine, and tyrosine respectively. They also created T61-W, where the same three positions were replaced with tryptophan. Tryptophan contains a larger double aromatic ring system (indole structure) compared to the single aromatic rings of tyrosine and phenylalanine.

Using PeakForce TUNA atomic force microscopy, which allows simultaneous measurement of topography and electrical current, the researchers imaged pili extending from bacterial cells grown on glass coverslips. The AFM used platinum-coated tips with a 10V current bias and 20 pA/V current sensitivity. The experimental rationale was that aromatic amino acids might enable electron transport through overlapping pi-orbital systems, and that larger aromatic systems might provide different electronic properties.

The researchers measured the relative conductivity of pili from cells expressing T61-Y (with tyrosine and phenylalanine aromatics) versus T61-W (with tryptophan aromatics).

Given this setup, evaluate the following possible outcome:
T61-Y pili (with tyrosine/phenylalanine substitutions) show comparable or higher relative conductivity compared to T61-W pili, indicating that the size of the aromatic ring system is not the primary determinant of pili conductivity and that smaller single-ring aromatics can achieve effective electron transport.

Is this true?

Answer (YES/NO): NO